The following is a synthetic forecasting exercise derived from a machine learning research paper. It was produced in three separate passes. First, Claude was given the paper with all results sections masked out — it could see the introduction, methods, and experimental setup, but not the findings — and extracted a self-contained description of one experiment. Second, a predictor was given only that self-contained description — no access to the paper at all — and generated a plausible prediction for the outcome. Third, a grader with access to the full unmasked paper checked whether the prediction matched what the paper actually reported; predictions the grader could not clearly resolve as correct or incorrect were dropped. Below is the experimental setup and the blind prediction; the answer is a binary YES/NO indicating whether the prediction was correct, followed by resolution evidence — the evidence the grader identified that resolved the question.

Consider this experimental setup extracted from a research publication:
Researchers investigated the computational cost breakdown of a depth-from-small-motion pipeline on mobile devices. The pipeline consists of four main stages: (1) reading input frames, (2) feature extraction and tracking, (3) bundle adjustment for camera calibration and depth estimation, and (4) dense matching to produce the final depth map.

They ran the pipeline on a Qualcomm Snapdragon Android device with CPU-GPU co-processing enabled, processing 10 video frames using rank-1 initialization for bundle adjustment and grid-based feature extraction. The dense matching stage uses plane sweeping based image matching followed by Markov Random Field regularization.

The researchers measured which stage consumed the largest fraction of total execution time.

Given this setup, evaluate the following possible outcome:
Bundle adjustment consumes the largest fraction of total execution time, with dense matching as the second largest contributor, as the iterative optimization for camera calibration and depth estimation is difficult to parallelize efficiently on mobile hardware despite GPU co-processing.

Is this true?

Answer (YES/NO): NO